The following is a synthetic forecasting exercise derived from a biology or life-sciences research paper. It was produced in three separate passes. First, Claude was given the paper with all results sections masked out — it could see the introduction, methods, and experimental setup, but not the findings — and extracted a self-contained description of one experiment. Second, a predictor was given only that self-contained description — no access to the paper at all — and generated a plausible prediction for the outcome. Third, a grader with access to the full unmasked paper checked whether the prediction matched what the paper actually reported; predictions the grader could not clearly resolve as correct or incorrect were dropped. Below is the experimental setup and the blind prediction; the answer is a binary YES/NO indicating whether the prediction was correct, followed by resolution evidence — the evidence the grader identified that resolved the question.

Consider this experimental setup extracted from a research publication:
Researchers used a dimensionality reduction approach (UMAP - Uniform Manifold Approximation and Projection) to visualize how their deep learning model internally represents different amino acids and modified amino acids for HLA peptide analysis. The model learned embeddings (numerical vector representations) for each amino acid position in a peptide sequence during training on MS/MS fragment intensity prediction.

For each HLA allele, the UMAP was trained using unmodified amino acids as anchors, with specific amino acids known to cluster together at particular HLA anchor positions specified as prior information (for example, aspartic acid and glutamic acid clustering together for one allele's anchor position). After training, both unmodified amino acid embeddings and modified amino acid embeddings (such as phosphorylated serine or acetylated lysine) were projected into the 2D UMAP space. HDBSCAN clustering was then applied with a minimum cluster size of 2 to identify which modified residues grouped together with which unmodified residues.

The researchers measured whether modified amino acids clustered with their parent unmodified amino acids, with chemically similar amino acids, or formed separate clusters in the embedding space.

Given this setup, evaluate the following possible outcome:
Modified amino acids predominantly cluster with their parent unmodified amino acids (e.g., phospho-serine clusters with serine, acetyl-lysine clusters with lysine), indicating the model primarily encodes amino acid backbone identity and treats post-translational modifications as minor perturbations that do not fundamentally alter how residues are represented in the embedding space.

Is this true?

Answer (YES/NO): NO